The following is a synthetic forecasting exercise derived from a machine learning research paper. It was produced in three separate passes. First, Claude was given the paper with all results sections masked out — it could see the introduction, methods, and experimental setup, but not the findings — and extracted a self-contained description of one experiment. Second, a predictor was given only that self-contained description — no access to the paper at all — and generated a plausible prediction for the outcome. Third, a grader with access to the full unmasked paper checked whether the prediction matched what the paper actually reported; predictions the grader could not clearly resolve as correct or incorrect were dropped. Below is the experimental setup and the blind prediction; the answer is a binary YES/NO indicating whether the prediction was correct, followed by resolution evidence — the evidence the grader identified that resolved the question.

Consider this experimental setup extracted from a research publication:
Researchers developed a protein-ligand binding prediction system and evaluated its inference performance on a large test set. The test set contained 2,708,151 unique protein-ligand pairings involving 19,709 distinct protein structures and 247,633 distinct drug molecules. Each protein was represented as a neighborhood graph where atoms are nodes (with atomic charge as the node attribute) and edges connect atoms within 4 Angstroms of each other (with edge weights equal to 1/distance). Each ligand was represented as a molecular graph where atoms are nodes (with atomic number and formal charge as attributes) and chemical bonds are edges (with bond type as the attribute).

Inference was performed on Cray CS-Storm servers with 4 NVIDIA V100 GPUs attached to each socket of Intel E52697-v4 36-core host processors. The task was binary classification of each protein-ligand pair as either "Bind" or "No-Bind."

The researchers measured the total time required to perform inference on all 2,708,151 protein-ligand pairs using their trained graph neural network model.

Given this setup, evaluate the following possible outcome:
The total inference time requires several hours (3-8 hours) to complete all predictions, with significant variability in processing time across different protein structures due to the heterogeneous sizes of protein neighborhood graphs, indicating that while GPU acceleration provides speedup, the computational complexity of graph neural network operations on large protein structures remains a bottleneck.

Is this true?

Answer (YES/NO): NO